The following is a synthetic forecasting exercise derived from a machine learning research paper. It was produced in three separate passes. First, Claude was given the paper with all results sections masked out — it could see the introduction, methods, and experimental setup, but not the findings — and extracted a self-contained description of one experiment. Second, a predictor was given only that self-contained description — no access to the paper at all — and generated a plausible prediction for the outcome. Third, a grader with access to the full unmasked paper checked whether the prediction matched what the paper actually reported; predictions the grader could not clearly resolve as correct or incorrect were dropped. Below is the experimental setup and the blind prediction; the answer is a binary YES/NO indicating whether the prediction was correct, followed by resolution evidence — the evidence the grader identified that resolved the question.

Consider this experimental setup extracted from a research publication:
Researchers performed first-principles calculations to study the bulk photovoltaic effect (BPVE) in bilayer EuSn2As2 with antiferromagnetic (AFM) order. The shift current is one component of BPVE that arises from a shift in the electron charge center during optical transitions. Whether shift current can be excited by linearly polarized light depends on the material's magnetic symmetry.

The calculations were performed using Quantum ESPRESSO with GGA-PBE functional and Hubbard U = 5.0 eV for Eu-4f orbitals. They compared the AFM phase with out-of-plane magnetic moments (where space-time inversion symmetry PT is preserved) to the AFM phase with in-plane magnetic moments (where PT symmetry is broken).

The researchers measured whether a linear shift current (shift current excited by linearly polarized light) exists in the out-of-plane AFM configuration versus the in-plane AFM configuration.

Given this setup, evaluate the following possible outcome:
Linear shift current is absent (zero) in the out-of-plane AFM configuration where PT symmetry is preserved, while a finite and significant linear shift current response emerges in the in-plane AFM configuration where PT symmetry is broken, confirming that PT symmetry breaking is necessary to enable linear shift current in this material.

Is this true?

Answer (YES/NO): NO